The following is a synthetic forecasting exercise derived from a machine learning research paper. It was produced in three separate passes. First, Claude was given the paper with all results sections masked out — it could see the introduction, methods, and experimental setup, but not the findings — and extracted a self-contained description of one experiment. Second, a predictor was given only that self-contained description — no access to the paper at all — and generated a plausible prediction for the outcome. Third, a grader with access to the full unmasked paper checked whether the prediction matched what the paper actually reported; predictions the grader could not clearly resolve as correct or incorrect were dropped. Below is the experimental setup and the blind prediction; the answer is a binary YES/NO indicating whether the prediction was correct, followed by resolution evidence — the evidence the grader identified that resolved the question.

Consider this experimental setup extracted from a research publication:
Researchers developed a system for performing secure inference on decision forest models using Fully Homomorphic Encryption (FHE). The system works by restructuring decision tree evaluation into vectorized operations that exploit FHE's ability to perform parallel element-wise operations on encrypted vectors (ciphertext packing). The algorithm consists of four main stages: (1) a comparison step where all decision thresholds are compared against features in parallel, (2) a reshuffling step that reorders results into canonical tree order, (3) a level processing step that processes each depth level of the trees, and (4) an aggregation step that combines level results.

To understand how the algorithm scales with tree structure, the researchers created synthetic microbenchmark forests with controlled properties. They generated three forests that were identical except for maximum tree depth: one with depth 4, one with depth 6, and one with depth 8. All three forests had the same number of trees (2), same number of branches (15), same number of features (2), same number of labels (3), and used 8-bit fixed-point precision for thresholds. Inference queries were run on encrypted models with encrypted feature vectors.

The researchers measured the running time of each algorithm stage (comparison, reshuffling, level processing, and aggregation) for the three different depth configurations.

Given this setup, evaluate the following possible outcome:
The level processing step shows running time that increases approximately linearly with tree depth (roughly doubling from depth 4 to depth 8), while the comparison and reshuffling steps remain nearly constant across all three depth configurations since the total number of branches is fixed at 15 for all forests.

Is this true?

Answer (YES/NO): YES